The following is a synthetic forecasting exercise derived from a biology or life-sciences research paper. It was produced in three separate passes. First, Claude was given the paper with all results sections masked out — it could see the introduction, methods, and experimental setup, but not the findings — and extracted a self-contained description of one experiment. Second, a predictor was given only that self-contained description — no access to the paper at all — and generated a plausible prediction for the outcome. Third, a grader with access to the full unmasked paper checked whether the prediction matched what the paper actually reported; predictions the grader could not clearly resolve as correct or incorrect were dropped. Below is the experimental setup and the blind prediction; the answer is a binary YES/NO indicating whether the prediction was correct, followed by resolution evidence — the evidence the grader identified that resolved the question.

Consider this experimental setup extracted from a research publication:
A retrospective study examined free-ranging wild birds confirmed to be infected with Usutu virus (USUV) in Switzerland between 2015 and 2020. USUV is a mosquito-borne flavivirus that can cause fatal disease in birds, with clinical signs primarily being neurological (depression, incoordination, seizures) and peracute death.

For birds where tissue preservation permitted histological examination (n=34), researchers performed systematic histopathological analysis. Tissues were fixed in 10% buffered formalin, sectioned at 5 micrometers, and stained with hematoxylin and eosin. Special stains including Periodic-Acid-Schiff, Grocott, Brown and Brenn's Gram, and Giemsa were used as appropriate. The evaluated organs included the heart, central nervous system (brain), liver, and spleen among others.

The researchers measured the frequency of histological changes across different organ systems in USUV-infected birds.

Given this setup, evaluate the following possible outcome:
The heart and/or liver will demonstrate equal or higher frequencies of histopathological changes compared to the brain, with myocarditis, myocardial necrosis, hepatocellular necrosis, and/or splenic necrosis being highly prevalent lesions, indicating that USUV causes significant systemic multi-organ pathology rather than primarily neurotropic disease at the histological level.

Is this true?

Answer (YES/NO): NO